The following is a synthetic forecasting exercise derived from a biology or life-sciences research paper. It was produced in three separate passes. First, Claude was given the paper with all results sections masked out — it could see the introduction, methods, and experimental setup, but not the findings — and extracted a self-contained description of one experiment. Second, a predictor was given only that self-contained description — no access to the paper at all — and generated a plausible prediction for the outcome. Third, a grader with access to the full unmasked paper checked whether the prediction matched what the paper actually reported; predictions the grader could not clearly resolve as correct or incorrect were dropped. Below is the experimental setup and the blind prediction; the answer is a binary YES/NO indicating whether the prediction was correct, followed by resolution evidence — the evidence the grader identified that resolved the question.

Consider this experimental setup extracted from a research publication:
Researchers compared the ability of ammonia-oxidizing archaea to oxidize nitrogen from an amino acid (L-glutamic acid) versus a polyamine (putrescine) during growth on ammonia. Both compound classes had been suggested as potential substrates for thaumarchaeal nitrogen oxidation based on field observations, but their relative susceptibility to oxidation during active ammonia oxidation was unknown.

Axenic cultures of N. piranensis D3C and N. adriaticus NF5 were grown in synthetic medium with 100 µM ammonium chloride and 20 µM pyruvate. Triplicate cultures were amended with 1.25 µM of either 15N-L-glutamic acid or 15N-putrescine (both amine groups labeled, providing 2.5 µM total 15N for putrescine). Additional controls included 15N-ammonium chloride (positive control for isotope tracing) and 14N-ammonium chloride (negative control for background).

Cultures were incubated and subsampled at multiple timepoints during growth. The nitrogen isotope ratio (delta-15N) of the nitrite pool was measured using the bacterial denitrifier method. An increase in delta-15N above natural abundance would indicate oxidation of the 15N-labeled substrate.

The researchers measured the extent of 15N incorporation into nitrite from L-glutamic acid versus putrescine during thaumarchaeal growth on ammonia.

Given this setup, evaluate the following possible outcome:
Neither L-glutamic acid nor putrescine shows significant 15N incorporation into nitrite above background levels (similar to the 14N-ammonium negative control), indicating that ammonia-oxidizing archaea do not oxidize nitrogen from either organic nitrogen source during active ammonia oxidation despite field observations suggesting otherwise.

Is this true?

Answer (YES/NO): NO